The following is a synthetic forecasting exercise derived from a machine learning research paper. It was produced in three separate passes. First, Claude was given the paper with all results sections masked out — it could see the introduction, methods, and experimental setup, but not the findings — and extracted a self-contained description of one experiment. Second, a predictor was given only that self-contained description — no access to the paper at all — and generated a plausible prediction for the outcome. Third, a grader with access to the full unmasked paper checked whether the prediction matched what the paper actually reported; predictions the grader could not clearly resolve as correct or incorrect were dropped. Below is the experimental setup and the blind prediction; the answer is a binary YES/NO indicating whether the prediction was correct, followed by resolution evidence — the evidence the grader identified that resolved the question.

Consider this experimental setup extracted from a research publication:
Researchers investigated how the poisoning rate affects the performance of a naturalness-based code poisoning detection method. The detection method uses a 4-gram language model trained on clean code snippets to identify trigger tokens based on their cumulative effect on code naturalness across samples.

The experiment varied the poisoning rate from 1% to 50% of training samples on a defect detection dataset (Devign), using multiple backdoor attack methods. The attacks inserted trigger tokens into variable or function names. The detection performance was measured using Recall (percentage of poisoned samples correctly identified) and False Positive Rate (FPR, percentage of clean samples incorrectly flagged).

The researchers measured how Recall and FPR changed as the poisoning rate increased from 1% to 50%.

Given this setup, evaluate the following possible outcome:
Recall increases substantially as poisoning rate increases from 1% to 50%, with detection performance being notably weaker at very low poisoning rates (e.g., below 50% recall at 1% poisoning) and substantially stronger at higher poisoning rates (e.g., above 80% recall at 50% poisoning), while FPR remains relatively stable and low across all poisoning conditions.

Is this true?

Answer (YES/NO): NO